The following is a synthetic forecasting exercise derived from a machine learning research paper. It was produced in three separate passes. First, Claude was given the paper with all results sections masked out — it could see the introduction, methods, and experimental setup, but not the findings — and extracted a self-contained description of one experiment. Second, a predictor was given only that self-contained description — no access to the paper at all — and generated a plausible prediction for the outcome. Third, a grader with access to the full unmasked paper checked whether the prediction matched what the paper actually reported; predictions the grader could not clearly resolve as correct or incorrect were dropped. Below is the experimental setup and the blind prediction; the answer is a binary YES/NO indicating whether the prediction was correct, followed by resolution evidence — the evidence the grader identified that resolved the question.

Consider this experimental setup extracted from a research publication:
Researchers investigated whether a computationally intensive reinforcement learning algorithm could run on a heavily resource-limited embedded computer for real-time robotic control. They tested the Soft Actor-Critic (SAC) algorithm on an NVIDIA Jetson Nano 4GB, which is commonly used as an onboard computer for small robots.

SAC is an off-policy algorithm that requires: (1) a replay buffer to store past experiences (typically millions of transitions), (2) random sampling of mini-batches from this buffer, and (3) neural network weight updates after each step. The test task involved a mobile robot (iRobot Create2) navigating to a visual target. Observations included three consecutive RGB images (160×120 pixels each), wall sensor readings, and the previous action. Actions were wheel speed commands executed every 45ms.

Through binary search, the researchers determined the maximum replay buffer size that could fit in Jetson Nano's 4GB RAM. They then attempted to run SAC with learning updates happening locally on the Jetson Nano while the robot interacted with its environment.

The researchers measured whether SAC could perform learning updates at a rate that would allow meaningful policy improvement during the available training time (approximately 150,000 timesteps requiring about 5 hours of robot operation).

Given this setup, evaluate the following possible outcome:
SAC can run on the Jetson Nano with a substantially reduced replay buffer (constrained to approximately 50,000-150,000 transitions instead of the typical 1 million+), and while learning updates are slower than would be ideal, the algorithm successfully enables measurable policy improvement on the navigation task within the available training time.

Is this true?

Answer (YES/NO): NO